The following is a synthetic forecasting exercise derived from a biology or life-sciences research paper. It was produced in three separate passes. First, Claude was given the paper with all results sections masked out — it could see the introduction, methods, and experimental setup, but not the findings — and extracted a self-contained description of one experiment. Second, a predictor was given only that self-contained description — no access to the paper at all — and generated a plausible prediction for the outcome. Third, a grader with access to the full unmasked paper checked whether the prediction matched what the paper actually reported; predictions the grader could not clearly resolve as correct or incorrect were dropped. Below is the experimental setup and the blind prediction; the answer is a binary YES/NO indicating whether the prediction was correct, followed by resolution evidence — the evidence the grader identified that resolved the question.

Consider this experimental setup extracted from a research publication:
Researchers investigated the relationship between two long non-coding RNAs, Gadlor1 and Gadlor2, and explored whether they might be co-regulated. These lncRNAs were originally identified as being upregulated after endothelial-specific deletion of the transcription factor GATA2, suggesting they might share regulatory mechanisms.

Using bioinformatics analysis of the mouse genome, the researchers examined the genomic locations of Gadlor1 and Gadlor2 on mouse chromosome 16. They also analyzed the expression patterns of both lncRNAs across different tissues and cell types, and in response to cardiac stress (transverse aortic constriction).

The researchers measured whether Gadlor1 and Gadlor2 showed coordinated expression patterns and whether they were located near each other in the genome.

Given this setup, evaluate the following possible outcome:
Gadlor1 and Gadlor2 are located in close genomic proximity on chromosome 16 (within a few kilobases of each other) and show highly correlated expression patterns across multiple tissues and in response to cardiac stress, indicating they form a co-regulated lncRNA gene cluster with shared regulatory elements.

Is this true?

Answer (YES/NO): YES